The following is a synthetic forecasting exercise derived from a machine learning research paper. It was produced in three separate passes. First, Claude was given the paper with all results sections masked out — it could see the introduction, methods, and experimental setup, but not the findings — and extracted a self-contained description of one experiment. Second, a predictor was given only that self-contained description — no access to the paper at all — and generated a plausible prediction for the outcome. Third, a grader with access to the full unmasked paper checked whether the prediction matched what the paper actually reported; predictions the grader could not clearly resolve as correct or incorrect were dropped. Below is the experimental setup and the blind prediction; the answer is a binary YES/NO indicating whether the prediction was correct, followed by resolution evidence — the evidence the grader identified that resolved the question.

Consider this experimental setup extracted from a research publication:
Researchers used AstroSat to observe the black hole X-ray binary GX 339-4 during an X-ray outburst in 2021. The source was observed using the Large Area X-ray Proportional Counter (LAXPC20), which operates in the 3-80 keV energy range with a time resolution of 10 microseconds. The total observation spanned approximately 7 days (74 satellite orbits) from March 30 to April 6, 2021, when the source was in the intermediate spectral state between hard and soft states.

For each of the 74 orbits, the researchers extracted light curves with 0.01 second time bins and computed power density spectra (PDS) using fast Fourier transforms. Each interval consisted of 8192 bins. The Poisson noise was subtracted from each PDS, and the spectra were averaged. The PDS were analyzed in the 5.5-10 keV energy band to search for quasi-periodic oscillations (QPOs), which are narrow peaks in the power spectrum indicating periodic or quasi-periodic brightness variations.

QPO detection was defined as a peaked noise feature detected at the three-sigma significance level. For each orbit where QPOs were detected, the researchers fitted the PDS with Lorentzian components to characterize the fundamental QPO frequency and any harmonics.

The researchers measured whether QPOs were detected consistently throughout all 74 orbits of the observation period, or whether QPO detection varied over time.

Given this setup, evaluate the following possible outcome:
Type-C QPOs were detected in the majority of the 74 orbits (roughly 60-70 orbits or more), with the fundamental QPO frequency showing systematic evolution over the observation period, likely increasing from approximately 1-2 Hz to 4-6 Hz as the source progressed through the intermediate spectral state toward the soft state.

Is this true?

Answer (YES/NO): NO